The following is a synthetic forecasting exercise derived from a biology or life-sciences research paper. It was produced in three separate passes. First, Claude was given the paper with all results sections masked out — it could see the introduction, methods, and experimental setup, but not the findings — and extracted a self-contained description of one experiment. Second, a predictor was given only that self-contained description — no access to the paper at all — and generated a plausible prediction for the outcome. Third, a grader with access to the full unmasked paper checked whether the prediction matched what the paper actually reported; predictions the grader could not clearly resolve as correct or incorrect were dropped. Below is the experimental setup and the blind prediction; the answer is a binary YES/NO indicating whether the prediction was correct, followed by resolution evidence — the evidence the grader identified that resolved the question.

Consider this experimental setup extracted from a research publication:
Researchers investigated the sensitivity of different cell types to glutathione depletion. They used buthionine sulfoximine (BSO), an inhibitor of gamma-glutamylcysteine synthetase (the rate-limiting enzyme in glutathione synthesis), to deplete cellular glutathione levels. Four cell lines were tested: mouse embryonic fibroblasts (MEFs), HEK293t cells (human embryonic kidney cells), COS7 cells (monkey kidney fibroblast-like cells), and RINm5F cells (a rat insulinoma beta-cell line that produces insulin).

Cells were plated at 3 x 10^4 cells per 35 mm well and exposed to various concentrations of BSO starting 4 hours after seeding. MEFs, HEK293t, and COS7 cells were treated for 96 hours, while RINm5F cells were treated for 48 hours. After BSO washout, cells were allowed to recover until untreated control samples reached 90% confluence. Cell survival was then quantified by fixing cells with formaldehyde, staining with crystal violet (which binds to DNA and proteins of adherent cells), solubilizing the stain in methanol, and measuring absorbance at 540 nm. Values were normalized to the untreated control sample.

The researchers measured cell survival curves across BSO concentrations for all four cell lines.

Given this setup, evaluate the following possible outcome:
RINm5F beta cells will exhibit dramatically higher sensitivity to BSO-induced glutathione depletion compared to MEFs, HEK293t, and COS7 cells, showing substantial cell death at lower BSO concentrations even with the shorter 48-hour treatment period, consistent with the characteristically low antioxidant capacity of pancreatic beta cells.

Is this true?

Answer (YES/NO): YES